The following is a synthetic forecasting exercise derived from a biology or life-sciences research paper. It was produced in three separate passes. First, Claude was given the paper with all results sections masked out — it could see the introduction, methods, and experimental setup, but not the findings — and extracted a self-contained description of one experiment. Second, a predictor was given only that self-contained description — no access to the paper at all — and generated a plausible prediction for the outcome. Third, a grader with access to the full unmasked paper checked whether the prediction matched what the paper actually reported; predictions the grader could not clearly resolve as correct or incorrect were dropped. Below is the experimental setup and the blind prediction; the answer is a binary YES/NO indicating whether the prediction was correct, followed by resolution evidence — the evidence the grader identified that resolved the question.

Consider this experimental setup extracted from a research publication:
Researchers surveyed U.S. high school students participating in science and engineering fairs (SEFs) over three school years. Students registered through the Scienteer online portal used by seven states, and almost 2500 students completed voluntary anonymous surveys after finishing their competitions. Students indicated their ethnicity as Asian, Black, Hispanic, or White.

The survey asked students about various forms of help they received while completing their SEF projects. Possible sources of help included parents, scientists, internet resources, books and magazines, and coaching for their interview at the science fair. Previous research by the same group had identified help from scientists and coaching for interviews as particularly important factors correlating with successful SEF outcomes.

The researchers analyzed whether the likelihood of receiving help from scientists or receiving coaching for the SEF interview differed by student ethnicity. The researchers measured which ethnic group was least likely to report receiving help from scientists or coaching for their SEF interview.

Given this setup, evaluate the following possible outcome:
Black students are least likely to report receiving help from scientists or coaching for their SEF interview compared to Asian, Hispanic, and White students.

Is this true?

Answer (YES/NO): YES